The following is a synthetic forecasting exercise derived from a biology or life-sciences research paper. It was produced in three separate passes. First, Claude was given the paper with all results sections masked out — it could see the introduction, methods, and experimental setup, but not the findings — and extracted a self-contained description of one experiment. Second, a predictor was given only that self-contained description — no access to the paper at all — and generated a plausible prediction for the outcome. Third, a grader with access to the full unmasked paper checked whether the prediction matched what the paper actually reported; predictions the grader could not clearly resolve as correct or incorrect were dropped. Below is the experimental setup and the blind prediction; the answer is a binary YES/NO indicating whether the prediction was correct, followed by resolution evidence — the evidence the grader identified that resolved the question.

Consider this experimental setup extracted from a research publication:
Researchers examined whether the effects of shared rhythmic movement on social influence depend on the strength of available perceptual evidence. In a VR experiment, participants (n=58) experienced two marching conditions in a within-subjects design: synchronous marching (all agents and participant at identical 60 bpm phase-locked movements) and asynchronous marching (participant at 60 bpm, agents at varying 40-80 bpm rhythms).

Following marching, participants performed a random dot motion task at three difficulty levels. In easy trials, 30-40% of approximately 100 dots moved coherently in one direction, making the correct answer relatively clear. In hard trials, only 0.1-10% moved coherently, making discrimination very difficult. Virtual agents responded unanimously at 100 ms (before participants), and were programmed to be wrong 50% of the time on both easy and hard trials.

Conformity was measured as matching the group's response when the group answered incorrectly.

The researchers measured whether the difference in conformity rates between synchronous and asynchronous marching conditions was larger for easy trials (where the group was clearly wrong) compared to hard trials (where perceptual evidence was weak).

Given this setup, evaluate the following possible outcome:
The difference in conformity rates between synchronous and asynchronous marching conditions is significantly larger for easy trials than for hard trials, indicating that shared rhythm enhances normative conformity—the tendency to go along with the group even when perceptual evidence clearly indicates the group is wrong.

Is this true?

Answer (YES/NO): NO